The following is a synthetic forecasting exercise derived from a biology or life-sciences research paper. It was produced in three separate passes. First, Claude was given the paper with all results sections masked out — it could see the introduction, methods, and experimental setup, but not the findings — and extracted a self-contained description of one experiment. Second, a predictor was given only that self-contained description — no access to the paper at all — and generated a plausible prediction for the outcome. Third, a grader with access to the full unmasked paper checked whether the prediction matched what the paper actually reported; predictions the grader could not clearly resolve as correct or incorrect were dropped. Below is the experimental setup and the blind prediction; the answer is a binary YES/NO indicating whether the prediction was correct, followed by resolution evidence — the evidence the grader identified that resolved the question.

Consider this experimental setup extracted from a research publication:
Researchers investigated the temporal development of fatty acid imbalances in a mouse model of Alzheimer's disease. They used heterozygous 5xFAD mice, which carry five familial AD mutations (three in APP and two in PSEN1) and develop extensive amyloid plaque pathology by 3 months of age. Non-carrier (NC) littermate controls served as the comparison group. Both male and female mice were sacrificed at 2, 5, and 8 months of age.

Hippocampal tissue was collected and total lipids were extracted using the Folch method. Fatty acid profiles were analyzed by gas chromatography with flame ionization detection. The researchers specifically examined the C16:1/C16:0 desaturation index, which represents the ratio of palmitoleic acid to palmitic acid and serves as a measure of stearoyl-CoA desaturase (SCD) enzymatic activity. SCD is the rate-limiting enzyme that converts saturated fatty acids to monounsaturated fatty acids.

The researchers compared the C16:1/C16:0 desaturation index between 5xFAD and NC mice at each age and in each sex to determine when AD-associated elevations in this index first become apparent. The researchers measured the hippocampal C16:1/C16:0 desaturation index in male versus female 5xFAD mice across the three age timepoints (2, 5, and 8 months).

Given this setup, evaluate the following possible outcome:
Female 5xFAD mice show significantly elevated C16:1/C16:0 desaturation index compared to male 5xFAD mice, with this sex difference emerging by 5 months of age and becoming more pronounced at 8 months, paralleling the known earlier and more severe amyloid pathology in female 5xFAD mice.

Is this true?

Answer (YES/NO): NO